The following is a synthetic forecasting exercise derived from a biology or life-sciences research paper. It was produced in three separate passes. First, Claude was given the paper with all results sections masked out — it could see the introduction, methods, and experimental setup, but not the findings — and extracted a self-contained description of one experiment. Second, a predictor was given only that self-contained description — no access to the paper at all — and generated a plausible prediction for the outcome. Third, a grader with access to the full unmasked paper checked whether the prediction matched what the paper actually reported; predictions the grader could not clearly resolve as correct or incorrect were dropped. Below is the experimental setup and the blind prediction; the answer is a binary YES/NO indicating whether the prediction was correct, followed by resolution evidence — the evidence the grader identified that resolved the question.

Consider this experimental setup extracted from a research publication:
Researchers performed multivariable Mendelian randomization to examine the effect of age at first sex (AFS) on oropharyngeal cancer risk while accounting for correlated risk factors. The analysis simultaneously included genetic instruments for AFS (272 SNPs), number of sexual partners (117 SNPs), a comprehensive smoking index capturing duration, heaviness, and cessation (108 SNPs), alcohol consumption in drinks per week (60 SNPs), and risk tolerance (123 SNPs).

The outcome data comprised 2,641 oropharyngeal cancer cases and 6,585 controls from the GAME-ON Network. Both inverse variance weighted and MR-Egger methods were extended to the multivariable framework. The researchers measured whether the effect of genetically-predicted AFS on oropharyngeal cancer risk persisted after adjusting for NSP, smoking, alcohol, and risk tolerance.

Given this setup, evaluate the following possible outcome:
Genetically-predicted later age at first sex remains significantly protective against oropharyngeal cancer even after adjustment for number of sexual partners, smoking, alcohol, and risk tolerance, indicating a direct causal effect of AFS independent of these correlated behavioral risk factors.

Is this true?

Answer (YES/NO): NO